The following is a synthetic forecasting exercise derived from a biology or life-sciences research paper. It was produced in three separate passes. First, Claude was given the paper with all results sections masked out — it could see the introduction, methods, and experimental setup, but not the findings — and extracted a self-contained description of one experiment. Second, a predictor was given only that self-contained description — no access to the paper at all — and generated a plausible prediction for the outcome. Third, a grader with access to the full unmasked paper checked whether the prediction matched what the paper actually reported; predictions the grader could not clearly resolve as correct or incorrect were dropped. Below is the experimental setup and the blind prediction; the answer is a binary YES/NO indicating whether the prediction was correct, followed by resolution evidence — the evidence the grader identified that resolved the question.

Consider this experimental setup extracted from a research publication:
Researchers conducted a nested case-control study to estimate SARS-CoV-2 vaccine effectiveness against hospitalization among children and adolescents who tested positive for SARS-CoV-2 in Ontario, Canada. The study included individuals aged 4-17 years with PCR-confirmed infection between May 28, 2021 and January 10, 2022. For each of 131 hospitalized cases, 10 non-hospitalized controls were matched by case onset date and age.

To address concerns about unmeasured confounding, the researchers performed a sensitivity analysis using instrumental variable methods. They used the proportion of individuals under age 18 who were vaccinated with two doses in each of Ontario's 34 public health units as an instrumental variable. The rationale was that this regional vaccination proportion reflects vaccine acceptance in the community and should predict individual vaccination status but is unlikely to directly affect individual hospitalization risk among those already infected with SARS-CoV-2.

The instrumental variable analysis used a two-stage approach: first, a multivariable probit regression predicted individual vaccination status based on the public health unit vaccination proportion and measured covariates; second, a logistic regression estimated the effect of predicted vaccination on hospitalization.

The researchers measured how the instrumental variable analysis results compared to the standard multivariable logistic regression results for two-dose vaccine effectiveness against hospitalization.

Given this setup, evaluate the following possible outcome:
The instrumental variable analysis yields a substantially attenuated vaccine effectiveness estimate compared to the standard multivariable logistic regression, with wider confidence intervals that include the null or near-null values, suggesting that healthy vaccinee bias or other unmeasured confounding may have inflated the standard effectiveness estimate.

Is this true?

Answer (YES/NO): YES